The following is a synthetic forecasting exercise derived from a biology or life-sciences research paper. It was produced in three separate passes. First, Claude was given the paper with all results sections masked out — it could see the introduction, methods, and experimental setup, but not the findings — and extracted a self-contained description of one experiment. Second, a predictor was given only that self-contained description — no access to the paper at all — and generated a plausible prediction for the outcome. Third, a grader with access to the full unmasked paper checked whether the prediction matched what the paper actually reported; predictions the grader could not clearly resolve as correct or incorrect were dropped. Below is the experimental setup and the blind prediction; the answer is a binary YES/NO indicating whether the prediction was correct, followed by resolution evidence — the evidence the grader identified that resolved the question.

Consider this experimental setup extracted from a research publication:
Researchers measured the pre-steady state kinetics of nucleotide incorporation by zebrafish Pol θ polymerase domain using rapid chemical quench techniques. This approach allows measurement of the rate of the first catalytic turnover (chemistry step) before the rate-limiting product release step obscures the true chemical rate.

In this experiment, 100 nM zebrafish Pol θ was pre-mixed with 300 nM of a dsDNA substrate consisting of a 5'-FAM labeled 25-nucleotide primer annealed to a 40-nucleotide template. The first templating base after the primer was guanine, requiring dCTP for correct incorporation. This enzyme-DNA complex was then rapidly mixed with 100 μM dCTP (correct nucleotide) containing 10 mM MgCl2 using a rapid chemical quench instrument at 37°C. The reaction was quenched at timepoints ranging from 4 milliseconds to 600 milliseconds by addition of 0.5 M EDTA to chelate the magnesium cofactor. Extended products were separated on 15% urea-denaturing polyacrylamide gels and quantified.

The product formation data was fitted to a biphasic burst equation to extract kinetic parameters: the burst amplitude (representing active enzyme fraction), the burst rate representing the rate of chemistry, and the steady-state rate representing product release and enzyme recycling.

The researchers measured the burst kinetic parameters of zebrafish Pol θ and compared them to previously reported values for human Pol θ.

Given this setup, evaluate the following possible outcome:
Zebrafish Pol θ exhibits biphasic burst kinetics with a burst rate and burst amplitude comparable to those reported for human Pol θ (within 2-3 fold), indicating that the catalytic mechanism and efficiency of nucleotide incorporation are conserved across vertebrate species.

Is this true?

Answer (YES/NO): NO